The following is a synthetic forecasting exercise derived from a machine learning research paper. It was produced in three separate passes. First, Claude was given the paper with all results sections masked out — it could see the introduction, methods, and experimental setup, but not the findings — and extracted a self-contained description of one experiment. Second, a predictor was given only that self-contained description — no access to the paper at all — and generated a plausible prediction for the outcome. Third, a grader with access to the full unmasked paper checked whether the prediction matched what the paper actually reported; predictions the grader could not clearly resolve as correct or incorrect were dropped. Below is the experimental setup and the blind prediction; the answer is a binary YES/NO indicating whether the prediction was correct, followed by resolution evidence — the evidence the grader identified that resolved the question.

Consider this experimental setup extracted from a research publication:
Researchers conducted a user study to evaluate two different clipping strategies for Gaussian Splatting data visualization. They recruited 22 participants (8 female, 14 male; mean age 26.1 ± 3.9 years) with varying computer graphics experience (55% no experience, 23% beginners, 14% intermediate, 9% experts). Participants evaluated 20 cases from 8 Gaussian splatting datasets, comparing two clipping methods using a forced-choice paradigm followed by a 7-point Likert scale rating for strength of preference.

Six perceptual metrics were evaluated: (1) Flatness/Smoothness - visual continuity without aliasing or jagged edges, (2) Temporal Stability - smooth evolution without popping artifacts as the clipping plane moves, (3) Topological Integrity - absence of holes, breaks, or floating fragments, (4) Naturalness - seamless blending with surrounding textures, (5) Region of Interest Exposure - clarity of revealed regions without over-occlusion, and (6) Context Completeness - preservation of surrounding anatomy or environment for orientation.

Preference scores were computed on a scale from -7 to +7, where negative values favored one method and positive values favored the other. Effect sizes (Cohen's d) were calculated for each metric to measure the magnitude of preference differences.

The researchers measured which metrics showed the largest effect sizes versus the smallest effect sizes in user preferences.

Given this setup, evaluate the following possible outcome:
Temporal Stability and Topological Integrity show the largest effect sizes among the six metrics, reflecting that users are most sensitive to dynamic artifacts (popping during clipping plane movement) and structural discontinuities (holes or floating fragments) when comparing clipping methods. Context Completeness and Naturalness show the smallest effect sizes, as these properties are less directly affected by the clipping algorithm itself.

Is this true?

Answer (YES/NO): NO